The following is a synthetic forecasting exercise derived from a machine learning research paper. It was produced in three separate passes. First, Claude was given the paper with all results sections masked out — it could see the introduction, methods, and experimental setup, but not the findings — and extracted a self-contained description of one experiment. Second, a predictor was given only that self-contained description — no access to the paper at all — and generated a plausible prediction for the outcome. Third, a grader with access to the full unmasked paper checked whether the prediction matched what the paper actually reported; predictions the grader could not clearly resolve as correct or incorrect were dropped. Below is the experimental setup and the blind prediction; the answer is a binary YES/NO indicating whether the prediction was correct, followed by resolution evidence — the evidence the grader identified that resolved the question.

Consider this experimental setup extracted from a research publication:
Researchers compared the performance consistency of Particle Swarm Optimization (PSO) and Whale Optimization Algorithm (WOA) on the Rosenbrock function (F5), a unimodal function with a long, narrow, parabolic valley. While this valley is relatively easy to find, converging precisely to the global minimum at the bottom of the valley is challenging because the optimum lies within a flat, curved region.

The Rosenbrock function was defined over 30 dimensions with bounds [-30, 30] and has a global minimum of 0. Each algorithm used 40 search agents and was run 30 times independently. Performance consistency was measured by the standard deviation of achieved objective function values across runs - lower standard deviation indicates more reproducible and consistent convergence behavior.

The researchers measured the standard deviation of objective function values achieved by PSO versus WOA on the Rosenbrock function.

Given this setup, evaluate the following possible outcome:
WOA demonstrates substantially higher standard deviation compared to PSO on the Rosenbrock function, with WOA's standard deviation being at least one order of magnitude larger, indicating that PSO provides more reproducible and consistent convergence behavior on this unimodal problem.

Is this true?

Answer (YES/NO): NO